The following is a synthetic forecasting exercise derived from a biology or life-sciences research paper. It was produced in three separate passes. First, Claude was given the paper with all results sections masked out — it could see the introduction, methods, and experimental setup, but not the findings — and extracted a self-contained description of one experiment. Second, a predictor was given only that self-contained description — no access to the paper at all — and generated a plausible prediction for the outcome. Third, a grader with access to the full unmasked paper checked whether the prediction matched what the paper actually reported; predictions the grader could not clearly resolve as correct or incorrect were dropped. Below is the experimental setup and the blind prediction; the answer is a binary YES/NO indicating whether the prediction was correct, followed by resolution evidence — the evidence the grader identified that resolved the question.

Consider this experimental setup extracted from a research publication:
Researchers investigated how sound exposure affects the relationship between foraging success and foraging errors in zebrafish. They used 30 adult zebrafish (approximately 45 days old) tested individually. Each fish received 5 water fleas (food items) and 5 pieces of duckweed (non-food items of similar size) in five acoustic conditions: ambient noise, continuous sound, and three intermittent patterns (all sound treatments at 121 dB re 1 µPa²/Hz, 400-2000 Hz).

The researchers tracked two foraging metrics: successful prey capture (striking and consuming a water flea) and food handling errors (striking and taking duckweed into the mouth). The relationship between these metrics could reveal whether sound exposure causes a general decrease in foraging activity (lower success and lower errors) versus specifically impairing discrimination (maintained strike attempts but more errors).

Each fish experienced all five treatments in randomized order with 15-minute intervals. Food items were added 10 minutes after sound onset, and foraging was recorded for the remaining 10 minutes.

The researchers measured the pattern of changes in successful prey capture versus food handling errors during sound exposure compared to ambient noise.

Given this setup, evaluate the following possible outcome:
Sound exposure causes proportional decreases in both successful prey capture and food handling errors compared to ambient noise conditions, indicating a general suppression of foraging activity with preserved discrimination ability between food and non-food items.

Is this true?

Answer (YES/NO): NO